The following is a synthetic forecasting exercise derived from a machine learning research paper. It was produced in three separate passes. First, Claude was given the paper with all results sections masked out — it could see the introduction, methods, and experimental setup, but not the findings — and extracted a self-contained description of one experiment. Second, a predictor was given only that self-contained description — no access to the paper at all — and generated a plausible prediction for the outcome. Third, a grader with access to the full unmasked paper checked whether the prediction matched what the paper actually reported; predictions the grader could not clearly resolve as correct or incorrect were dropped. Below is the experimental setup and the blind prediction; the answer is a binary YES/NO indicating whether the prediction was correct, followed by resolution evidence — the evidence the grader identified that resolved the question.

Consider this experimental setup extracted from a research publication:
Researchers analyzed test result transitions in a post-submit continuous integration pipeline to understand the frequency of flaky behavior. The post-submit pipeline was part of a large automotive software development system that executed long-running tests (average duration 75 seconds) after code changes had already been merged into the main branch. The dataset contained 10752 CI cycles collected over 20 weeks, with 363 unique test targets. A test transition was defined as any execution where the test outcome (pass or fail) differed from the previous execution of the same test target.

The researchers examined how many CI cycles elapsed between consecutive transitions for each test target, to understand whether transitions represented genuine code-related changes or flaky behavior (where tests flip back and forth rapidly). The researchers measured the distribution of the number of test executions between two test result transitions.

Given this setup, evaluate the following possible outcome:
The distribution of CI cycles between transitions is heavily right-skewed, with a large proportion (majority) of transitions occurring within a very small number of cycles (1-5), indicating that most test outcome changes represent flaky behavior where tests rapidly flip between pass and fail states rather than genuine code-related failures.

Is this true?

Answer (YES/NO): YES